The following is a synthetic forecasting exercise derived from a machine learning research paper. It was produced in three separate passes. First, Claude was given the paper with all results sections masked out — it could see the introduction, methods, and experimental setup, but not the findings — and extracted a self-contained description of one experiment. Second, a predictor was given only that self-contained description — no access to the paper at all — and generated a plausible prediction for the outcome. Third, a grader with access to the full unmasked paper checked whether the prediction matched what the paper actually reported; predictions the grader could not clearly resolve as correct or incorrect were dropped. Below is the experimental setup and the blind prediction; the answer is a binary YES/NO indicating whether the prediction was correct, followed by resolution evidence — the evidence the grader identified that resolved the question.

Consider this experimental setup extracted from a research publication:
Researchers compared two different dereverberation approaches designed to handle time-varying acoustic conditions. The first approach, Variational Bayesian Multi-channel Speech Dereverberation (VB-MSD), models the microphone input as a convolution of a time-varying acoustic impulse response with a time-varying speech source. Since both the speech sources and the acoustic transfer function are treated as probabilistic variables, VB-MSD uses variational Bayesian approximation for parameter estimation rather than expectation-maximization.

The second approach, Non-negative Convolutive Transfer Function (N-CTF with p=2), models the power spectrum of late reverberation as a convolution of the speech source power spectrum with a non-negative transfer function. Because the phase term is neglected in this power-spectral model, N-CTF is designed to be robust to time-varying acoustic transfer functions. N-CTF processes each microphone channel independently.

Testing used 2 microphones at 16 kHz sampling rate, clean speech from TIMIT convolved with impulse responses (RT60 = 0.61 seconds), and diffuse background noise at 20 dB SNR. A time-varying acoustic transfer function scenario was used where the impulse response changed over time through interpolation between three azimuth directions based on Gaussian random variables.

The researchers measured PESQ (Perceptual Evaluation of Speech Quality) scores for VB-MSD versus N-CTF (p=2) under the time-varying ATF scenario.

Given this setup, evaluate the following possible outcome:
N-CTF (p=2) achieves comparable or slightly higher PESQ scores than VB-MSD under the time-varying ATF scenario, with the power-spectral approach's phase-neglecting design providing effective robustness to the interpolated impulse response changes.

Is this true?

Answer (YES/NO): NO